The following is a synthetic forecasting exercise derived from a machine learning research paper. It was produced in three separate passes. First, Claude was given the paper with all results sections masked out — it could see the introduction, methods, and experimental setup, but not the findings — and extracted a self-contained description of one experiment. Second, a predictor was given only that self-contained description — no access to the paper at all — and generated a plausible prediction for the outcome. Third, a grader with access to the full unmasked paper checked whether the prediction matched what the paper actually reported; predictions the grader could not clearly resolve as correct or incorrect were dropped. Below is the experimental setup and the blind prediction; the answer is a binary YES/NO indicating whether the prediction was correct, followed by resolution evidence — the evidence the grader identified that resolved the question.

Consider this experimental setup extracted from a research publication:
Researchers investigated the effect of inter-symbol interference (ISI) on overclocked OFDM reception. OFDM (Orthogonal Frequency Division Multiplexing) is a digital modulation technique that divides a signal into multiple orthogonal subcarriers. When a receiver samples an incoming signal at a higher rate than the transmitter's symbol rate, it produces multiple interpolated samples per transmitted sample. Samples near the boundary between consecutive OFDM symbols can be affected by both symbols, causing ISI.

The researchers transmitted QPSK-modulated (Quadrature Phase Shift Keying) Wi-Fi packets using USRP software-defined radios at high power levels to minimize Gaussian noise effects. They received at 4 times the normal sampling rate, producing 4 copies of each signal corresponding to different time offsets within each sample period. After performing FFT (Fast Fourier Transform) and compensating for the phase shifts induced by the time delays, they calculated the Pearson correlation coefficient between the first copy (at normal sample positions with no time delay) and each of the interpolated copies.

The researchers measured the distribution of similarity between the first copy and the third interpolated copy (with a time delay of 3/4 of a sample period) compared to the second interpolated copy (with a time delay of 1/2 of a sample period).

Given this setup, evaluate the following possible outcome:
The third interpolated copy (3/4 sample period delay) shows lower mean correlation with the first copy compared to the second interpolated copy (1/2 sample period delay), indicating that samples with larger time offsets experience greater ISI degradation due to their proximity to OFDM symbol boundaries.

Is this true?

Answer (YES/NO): YES